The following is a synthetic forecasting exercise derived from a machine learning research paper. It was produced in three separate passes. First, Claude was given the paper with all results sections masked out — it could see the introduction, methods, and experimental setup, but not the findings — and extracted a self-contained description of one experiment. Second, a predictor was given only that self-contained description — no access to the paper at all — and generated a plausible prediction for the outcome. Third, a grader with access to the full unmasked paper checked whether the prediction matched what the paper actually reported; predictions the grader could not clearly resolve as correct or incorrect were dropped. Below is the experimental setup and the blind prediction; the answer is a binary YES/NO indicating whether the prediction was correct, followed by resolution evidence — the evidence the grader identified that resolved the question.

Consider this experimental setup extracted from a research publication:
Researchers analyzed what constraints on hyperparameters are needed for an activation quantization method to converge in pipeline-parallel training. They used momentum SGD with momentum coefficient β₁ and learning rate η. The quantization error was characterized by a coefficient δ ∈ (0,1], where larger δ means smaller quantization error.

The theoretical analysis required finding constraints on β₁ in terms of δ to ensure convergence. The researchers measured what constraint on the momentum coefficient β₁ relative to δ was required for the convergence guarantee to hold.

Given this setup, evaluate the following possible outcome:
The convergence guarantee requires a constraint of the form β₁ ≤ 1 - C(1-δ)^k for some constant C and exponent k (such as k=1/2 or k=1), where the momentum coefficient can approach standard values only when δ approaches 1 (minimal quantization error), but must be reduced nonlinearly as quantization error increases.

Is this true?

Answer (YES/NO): NO